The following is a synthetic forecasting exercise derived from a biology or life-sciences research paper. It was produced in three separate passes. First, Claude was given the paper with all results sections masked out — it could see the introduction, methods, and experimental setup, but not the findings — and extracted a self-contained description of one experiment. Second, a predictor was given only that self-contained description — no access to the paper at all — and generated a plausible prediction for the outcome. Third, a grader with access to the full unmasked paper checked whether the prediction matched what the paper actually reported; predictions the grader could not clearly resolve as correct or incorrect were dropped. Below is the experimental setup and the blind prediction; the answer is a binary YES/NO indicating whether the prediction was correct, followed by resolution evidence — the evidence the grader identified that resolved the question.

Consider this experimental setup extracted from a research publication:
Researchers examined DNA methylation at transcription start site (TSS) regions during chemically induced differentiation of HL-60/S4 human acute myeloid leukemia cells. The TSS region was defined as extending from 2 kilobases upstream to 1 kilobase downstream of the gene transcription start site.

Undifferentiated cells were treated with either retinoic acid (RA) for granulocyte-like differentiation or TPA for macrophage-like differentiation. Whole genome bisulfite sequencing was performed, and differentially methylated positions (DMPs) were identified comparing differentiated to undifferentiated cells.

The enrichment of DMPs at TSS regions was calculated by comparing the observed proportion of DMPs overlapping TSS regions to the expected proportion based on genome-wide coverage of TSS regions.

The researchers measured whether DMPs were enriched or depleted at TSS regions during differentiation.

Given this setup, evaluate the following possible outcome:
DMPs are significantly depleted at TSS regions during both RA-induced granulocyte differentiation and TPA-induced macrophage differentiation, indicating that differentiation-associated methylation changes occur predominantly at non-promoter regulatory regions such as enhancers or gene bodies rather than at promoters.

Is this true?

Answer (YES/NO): NO